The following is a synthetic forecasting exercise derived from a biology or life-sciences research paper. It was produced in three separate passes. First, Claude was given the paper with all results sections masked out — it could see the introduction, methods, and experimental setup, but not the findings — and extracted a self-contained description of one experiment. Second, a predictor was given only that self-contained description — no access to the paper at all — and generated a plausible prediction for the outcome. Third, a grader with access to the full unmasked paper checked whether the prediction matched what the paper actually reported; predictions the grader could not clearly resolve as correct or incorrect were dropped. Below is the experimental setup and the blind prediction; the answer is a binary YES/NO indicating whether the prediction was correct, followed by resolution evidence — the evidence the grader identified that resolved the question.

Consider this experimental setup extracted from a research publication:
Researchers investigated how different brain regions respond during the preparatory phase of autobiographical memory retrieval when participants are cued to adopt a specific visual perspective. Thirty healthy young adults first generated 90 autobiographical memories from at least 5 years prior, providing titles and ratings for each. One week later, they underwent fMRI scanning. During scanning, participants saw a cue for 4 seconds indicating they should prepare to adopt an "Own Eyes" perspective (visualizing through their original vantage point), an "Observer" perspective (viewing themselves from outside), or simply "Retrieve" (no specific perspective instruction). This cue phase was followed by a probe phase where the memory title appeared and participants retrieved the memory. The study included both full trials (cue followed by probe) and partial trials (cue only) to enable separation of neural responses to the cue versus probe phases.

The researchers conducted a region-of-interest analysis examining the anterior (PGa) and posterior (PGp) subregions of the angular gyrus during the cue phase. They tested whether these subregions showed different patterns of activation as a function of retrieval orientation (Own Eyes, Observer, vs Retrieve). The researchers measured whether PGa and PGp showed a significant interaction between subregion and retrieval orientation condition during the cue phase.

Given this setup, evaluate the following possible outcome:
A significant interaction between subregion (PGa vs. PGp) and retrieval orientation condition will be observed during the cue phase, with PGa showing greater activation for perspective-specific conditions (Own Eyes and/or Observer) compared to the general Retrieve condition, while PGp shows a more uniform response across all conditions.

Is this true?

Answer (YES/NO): NO